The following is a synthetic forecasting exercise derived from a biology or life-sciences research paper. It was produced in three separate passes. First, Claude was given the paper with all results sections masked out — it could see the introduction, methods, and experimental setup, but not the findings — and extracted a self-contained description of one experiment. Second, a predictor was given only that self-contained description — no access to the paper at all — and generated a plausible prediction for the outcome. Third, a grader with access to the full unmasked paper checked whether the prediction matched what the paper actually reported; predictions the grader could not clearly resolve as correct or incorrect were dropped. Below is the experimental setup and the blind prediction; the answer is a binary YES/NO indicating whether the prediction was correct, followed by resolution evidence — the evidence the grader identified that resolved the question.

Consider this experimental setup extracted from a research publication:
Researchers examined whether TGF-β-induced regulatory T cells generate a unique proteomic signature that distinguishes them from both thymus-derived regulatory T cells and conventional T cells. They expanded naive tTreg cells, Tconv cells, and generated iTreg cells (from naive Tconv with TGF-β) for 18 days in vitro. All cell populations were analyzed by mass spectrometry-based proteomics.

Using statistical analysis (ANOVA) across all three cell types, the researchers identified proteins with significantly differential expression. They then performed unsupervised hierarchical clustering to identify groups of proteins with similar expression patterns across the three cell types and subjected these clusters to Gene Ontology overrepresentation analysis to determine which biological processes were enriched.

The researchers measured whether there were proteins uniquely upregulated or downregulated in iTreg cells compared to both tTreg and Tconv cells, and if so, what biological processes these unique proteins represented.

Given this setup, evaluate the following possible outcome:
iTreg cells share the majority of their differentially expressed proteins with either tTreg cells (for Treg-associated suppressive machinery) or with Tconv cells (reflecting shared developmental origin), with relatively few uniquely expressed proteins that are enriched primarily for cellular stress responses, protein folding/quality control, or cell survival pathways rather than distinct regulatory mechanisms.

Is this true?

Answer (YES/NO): NO